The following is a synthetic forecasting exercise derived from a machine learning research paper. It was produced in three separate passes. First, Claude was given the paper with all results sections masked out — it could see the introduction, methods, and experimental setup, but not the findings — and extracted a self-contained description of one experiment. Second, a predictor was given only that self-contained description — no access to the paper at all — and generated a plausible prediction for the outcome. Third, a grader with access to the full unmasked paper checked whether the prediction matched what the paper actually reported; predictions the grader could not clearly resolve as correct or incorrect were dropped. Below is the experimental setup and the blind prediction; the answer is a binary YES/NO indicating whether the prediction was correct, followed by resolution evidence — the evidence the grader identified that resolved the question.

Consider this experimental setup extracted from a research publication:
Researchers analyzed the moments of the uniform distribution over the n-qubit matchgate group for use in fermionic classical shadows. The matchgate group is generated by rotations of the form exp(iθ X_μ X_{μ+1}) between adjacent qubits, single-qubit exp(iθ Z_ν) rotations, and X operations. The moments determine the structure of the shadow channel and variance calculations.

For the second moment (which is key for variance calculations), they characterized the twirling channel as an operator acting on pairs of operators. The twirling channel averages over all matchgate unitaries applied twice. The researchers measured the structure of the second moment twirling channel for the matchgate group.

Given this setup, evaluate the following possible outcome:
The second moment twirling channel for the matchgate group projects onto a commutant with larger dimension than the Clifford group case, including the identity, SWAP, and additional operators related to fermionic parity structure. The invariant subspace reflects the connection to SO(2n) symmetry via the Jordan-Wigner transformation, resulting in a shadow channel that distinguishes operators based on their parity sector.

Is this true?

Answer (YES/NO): NO